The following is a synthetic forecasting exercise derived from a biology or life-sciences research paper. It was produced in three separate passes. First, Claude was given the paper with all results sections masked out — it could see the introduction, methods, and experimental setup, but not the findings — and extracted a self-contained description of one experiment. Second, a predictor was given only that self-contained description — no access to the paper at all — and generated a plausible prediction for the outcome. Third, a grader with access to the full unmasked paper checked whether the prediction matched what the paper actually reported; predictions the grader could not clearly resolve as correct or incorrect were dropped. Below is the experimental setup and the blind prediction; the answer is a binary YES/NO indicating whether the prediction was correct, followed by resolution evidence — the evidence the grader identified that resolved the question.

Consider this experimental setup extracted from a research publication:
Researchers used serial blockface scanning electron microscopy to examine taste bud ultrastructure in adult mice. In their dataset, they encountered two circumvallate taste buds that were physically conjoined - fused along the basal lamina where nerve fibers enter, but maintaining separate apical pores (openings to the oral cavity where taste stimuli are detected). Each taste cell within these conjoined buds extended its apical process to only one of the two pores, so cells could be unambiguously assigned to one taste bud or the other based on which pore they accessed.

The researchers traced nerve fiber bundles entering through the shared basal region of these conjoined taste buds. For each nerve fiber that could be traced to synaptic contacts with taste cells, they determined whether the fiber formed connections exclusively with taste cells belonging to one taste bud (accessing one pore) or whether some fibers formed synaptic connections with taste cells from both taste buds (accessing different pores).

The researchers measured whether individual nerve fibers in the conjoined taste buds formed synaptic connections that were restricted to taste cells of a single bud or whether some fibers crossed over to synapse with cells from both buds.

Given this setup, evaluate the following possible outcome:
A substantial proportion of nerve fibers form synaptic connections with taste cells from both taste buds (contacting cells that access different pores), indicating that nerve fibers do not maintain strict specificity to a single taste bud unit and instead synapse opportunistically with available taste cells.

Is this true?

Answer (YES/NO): NO